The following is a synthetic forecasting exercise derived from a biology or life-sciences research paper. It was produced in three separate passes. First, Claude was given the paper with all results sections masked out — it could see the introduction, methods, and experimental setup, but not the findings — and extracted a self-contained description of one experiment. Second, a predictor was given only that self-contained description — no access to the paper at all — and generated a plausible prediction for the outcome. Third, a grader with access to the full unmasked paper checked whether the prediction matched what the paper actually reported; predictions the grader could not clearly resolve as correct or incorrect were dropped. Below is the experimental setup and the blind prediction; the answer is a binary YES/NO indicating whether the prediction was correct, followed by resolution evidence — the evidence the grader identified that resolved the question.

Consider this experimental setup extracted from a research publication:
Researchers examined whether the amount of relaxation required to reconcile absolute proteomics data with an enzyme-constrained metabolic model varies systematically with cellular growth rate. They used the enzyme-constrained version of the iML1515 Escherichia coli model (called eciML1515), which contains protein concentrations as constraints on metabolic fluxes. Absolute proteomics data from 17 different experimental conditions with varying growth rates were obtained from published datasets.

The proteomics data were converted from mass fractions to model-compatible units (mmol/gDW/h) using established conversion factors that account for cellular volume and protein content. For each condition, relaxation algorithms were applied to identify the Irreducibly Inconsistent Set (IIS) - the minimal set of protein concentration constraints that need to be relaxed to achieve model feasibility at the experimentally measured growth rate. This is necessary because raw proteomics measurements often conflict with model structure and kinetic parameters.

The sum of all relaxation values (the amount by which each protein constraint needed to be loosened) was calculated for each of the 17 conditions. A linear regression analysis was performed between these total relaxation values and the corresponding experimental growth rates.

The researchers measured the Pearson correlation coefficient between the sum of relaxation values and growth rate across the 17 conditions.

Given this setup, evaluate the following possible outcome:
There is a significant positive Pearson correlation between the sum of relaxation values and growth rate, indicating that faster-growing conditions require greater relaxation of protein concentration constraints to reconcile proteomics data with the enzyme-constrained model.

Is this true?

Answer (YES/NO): YES